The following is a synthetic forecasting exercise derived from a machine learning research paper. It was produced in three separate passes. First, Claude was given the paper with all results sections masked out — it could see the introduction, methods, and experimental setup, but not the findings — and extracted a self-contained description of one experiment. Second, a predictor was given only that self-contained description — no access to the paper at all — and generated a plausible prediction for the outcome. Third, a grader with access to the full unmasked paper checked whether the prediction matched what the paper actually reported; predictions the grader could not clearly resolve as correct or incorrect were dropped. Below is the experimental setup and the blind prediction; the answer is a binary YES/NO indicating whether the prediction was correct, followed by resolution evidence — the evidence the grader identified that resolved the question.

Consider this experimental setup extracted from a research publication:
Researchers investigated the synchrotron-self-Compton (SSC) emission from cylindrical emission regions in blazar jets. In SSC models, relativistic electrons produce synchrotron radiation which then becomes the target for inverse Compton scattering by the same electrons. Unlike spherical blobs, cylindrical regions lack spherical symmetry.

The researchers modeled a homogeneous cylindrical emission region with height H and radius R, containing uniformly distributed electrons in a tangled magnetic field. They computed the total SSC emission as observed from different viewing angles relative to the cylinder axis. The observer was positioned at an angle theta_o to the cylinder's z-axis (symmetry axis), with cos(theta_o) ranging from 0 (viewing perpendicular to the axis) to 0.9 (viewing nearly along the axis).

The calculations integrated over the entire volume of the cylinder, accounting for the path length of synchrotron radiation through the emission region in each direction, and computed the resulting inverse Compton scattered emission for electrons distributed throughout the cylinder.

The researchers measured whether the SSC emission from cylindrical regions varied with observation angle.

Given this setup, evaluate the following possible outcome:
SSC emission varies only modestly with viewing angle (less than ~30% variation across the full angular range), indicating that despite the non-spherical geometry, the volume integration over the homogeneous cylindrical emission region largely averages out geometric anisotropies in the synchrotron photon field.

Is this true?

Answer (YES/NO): NO